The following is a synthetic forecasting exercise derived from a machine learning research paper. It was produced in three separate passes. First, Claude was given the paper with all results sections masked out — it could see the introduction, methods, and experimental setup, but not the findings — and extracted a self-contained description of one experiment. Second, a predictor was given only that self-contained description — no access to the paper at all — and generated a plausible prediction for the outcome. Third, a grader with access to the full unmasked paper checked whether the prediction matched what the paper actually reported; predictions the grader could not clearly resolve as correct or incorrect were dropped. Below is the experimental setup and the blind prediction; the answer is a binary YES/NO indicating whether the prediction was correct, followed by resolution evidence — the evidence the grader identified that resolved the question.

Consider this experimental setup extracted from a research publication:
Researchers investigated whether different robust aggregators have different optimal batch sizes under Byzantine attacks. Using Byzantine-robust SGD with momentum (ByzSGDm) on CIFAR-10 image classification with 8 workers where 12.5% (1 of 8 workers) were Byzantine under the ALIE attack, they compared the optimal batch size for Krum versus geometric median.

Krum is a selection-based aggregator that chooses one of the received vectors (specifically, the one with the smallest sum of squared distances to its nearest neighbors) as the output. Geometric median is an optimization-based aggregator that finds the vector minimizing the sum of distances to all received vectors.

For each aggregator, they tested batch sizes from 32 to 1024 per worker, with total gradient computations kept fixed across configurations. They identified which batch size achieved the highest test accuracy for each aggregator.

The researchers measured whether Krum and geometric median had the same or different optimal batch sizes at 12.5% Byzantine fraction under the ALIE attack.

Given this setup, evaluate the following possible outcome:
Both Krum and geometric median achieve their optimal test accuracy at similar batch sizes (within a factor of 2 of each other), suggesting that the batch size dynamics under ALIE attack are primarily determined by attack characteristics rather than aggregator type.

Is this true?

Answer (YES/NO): NO